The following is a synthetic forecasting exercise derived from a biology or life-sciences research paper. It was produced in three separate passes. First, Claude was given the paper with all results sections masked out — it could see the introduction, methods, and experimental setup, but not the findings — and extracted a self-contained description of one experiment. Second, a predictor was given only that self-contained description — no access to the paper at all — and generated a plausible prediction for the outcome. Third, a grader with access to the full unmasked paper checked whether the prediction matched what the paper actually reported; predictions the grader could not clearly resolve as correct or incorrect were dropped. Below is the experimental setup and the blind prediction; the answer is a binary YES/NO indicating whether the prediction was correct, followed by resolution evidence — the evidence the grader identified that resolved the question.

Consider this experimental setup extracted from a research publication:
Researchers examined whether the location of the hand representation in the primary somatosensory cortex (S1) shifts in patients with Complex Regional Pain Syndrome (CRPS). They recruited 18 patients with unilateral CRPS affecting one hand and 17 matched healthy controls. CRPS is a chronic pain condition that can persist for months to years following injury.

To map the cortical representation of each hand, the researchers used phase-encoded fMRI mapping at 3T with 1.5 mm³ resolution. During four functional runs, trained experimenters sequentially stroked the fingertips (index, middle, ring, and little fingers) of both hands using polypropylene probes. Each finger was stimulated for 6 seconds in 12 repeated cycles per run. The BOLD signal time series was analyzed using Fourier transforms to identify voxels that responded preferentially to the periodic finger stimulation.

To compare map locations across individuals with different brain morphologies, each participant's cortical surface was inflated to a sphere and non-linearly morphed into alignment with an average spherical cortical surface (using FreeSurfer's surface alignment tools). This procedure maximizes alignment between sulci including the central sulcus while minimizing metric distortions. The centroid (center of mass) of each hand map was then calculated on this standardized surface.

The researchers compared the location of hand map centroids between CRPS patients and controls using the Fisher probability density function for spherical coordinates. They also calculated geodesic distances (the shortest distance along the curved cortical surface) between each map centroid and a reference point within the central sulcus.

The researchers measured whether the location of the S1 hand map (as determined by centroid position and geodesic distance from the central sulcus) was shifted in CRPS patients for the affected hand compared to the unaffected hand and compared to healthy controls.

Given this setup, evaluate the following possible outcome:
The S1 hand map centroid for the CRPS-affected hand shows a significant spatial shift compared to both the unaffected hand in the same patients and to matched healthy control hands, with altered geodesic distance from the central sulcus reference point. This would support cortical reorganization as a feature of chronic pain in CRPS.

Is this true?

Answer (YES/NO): NO